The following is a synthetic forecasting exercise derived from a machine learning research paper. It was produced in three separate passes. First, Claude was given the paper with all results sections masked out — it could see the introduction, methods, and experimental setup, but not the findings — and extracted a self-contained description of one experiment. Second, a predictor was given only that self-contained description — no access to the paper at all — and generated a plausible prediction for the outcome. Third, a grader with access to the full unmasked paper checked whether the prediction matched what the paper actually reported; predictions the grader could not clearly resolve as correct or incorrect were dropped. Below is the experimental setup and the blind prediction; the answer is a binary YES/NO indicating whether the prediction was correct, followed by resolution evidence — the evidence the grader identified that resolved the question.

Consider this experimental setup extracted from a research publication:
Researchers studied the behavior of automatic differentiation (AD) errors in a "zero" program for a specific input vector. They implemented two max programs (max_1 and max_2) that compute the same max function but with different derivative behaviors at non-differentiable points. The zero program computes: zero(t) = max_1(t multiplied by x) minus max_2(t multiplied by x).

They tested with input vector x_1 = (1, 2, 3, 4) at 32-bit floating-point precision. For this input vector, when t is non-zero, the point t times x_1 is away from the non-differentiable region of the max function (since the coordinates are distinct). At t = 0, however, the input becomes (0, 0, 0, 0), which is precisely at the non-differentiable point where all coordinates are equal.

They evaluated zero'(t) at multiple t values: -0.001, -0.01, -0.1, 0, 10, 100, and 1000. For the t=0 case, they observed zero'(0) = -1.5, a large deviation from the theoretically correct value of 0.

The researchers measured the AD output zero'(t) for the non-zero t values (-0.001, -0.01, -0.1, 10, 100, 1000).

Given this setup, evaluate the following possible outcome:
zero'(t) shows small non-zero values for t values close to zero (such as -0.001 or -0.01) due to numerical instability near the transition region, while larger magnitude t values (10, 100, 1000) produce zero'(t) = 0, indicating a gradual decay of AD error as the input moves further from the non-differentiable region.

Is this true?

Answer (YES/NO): NO